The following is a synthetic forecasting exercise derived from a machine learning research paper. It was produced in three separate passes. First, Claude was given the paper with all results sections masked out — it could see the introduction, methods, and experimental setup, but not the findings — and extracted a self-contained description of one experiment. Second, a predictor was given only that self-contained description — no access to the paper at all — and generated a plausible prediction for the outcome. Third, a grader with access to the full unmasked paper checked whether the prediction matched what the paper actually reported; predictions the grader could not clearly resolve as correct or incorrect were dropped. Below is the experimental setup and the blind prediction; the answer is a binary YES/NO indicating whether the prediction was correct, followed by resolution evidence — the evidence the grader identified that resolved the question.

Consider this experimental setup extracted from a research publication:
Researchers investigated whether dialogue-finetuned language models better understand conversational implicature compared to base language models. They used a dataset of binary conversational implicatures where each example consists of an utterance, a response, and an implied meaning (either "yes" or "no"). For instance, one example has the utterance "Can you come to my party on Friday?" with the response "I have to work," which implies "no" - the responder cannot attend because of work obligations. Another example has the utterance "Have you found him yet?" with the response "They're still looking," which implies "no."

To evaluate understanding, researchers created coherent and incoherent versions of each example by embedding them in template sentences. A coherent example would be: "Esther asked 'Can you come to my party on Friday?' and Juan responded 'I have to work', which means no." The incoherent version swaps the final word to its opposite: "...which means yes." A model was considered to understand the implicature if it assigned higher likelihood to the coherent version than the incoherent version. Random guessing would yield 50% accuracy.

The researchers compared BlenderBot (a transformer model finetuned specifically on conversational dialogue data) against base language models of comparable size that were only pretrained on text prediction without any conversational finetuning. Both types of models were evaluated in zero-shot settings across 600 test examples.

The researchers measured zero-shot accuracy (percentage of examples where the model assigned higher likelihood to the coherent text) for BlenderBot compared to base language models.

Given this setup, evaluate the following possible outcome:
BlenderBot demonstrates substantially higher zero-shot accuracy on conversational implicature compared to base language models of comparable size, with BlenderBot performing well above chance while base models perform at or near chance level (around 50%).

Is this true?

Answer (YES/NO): NO